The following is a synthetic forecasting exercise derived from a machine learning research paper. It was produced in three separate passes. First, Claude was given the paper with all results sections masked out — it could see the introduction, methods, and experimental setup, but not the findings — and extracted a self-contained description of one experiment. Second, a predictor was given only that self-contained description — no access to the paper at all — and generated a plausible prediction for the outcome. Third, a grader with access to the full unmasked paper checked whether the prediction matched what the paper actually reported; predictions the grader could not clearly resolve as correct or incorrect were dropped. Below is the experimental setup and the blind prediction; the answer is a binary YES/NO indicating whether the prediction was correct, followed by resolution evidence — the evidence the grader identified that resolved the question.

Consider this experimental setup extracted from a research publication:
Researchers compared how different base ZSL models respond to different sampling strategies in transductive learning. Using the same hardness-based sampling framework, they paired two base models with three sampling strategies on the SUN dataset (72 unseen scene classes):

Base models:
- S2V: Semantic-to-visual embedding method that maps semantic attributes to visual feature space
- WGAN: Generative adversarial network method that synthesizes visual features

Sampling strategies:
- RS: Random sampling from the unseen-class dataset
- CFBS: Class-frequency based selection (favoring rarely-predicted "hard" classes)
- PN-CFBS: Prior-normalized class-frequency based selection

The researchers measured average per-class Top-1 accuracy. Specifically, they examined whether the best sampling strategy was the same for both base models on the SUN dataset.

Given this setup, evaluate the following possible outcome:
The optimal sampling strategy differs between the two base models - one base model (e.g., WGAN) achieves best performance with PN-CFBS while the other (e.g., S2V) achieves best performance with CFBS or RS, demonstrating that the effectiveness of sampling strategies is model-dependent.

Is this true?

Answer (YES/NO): NO